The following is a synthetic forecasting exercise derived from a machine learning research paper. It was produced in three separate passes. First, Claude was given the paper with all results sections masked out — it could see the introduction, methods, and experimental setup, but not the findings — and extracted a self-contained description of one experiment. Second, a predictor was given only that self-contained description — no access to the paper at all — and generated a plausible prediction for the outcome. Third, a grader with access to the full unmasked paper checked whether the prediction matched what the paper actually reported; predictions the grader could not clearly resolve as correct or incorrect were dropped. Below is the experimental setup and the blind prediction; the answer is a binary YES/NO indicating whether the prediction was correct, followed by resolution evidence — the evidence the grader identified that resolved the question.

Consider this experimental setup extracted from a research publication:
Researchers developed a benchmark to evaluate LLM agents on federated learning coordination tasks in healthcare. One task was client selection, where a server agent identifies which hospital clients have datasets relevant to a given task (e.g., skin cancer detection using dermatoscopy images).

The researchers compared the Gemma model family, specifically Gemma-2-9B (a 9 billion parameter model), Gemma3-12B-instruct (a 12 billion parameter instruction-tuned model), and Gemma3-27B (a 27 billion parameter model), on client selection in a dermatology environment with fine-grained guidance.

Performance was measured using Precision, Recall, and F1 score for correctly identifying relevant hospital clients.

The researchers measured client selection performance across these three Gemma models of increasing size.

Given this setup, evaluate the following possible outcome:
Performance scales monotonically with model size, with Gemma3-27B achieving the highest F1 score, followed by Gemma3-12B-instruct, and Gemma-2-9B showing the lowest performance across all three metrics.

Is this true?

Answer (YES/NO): NO